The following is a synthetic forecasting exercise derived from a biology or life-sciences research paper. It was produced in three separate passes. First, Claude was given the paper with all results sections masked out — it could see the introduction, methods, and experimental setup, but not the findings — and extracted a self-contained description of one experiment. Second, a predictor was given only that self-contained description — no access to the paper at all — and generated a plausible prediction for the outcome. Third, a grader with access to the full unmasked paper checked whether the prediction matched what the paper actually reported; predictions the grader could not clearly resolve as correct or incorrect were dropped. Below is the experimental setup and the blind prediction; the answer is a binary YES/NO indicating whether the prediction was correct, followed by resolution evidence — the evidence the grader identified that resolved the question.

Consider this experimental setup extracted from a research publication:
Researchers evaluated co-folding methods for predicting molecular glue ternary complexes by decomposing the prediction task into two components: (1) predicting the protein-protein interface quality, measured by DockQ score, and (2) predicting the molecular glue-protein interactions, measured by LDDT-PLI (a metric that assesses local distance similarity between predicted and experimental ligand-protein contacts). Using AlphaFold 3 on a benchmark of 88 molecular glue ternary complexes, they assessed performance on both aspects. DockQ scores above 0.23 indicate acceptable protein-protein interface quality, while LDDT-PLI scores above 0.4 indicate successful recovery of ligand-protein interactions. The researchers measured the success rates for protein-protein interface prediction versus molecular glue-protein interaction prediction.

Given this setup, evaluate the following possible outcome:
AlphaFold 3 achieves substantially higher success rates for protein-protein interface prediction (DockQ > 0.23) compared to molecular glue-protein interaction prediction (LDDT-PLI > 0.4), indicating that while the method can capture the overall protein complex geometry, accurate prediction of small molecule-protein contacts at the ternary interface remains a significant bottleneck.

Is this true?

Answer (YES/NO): YES